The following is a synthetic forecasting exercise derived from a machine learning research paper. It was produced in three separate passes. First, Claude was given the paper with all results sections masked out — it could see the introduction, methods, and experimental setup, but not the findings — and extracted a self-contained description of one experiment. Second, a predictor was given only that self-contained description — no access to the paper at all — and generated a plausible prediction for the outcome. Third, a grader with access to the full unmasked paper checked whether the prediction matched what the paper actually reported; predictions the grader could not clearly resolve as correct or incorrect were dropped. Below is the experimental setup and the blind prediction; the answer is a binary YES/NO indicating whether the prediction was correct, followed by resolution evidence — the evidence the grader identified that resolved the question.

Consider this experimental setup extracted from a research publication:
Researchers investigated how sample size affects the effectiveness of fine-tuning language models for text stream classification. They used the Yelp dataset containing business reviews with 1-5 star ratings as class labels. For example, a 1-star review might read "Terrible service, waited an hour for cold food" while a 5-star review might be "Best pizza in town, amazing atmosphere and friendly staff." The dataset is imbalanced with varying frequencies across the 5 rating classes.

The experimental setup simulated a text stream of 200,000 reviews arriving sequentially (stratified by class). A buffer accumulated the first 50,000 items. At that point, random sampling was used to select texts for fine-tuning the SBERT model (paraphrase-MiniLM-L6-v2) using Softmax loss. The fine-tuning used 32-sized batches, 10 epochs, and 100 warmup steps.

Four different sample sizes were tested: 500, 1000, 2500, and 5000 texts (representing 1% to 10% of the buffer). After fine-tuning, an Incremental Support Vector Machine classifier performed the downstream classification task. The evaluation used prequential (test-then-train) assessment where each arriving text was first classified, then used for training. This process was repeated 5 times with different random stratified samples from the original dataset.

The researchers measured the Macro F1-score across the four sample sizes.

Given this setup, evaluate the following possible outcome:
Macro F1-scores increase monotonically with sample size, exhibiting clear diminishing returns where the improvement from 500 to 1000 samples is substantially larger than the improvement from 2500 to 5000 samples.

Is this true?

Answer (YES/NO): NO